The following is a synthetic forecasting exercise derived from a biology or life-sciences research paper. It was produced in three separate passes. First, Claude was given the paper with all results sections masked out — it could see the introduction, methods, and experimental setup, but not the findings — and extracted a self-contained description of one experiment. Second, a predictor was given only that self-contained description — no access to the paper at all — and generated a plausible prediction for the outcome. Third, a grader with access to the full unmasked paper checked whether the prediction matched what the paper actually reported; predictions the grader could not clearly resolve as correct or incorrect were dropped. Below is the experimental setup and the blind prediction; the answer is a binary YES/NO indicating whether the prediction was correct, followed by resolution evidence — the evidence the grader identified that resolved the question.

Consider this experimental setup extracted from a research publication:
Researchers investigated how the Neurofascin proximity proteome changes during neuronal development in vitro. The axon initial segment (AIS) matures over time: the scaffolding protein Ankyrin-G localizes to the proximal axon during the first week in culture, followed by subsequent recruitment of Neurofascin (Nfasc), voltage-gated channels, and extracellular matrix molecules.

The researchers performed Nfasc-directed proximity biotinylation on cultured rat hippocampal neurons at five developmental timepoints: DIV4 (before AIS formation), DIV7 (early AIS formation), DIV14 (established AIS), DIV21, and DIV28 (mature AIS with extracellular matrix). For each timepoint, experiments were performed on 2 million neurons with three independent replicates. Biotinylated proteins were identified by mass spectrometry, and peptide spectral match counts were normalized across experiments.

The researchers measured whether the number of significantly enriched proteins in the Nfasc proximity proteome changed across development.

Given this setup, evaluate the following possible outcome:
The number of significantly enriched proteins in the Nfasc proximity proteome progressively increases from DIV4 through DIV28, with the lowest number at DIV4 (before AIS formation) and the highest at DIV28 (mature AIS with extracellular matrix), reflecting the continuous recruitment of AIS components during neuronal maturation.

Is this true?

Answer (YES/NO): YES